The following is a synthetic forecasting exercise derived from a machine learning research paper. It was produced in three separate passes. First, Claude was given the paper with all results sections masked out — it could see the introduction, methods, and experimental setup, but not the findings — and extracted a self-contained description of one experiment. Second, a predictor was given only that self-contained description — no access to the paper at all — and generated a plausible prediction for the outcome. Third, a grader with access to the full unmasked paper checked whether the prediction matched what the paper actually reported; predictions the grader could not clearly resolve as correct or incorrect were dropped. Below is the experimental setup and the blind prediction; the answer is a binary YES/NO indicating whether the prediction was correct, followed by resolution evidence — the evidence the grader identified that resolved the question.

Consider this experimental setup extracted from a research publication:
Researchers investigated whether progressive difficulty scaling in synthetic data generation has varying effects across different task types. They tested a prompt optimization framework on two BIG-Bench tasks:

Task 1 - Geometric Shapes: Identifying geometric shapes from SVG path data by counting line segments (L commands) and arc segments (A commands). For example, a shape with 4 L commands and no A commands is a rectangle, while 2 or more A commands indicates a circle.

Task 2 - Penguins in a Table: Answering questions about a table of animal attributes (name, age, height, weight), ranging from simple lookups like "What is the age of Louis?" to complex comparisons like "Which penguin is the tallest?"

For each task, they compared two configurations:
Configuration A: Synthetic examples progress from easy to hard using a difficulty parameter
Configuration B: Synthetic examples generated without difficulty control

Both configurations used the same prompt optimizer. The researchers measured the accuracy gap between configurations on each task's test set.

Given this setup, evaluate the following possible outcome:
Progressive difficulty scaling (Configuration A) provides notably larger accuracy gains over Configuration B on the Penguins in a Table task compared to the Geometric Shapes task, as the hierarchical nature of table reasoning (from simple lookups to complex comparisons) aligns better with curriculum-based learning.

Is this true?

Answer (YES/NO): NO